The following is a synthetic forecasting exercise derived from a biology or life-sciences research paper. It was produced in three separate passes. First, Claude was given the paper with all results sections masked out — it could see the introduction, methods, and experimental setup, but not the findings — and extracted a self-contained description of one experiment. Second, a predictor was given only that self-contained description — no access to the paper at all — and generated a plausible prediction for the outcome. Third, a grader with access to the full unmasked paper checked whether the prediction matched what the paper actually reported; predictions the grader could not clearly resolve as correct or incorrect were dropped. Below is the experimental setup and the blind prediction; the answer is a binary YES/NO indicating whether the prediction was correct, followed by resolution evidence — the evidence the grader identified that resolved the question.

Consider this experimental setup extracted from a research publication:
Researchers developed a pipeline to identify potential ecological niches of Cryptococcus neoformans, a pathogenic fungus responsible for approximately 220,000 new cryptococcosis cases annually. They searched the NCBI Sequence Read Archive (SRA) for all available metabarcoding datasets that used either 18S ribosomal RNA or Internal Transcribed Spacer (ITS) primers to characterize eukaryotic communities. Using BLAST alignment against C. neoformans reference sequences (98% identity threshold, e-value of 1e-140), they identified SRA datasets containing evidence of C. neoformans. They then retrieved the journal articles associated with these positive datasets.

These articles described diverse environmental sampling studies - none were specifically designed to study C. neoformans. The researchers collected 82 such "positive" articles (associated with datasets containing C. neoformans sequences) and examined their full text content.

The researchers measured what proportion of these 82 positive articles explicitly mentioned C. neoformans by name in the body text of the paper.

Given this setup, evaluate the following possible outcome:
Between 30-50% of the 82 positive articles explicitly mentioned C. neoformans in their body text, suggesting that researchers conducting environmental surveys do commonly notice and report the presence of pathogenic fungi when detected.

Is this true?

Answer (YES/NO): NO